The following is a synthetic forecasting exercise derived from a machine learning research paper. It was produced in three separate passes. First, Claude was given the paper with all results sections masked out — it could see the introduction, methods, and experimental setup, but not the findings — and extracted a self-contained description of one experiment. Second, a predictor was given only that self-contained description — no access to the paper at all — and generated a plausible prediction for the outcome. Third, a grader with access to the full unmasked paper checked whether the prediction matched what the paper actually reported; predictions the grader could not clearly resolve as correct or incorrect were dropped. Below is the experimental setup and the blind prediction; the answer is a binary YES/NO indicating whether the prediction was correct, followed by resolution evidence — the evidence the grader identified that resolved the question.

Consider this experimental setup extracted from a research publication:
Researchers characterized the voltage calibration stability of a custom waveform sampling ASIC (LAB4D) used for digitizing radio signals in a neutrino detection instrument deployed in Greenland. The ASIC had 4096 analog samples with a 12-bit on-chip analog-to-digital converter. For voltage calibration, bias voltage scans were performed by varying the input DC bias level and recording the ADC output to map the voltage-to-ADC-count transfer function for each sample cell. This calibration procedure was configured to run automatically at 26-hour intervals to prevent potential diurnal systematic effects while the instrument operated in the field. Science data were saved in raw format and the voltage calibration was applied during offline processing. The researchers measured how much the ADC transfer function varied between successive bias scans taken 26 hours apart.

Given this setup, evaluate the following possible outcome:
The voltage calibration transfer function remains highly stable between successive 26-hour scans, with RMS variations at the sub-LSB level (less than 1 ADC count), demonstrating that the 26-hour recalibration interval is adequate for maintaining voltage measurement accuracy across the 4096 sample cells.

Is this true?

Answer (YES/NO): NO